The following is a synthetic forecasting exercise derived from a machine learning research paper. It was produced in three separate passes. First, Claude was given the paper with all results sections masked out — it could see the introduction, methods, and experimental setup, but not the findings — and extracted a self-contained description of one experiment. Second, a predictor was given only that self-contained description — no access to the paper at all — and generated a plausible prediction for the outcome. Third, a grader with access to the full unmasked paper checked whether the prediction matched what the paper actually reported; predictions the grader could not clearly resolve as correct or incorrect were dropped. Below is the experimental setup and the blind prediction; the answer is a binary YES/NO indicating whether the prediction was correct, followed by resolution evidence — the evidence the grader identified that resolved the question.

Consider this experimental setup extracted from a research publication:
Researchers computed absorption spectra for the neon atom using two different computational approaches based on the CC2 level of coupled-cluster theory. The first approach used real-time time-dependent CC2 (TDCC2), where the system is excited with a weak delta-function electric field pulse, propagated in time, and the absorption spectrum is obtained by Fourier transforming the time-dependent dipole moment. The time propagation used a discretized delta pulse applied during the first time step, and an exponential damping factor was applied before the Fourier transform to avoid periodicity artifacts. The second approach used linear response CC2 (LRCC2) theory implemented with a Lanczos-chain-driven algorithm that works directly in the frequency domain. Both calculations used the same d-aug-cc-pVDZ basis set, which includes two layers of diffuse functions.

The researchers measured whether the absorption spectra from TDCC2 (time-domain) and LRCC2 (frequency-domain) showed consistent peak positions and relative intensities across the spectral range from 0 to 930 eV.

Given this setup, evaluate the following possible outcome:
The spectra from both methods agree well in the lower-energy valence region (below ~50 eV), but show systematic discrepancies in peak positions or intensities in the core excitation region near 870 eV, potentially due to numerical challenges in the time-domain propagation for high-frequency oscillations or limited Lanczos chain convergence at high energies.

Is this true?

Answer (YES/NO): NO